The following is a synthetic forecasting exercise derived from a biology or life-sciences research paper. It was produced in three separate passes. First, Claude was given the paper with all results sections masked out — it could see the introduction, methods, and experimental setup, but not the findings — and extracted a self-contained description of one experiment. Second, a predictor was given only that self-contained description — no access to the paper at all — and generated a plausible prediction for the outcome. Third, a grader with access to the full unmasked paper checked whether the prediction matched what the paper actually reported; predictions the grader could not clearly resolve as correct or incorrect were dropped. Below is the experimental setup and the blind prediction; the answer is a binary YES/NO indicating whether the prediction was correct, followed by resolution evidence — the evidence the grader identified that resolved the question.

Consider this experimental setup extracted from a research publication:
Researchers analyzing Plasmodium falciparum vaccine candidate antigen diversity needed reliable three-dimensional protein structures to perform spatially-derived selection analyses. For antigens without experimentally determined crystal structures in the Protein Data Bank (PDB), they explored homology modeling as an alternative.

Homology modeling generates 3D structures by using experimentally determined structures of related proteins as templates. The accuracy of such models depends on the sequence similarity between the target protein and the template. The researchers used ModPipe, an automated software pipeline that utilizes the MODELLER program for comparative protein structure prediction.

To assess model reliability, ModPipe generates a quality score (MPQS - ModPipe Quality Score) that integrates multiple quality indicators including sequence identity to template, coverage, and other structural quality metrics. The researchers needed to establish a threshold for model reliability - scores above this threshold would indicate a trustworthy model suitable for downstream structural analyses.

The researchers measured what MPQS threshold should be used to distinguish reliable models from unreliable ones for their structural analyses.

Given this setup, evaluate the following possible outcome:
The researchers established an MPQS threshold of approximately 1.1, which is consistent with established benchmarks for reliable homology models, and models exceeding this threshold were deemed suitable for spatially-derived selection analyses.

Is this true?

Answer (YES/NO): YES